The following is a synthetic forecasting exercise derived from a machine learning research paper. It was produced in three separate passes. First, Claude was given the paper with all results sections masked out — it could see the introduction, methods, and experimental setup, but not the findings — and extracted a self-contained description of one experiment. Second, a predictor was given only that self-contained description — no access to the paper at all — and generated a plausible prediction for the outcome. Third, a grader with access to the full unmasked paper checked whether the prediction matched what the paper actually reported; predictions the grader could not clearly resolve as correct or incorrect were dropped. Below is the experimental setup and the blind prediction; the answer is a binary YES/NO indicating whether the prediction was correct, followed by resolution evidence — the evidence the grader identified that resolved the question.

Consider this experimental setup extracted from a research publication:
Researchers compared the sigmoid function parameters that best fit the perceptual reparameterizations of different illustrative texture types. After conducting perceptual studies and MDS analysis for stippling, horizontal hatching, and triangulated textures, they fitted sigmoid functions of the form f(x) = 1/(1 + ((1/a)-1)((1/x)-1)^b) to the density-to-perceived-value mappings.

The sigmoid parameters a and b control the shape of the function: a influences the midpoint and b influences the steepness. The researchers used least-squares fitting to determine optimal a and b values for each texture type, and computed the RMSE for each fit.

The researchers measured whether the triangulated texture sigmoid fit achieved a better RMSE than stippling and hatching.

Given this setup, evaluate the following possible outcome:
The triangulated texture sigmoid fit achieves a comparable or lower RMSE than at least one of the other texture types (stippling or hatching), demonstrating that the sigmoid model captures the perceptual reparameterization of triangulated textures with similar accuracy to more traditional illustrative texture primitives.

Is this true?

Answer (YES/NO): YES